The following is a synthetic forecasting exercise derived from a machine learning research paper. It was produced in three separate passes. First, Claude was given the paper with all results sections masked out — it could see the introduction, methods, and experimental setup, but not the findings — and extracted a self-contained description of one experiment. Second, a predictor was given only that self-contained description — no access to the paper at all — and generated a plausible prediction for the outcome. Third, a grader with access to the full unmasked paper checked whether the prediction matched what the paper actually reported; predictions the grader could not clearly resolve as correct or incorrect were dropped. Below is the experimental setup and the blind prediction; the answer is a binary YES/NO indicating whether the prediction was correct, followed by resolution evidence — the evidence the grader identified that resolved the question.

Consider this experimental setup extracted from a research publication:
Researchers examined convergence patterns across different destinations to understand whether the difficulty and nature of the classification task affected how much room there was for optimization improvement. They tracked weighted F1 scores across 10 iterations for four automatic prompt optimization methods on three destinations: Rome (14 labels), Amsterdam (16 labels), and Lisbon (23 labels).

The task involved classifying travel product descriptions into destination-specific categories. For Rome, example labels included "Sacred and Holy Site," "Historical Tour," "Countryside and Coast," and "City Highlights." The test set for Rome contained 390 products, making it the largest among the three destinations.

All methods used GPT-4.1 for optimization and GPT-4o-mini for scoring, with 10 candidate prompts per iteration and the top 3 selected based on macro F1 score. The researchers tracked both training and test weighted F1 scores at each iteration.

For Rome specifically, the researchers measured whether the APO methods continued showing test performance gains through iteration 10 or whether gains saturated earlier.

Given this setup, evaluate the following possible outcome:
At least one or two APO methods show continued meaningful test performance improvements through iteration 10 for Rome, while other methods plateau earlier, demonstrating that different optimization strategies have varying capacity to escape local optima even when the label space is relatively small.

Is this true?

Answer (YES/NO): NO